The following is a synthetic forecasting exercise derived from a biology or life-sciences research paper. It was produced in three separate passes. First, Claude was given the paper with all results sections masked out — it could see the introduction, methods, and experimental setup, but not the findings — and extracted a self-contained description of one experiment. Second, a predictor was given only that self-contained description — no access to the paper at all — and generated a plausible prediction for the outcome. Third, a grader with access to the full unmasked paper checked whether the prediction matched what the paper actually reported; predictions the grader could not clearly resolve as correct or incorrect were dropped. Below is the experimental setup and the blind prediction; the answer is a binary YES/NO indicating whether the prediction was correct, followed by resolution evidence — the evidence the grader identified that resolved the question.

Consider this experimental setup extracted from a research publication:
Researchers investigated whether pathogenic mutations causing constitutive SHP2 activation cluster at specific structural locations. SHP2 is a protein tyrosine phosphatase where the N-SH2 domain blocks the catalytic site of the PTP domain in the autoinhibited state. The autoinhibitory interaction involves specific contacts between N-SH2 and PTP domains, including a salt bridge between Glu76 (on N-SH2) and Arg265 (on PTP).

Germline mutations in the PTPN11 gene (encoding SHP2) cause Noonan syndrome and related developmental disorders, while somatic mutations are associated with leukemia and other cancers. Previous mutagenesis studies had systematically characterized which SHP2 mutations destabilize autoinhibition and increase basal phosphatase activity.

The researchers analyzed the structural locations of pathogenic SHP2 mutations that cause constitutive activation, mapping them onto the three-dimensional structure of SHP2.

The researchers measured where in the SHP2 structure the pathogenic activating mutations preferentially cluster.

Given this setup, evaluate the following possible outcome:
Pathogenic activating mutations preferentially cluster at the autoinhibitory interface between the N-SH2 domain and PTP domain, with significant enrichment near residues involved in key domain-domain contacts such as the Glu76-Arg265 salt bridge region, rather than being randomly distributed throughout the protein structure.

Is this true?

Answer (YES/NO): YES